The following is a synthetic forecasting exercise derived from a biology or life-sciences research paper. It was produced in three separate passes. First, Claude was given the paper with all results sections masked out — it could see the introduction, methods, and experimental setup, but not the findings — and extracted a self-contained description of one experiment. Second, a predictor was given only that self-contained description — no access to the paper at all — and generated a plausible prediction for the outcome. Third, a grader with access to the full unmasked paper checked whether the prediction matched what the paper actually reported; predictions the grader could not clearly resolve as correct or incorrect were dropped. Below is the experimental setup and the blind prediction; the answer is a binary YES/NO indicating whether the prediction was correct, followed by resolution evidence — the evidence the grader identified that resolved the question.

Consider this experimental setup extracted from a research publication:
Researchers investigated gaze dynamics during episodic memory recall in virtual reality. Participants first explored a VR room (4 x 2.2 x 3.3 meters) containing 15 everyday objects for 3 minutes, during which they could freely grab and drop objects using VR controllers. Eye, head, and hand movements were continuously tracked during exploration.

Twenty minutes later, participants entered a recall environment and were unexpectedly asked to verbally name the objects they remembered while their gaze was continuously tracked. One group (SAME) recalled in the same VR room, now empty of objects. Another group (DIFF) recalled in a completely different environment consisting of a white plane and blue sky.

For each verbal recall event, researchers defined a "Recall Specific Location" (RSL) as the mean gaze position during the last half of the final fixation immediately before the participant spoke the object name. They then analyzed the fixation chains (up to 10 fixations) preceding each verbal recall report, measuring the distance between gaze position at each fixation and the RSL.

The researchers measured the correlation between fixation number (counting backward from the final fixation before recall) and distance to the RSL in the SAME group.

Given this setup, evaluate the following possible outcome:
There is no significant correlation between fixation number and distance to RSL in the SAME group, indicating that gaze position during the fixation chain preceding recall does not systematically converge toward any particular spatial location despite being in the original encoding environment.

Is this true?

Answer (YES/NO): NO